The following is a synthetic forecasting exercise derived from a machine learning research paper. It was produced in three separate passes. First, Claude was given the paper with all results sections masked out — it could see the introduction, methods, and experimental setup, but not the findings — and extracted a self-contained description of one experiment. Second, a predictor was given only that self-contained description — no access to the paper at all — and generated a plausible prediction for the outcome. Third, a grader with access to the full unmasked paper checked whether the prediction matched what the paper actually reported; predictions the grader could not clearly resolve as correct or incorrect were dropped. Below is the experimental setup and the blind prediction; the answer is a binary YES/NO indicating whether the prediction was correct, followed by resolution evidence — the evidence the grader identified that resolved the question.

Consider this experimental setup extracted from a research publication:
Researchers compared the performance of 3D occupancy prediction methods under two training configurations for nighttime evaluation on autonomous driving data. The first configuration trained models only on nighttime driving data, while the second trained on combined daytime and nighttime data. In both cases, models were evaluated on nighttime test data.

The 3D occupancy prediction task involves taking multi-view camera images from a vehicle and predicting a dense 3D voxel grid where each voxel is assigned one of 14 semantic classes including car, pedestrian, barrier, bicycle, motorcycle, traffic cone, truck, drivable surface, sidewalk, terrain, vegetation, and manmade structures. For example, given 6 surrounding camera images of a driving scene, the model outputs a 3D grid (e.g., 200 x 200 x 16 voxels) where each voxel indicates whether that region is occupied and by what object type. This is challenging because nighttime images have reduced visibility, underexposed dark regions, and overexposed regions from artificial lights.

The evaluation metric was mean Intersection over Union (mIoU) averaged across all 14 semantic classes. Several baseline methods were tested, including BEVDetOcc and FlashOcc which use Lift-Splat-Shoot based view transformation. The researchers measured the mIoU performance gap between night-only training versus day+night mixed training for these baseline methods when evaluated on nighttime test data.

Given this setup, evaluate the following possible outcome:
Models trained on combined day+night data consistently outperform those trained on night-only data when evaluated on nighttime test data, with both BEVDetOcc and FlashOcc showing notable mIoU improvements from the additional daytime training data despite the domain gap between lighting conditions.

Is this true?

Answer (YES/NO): YES